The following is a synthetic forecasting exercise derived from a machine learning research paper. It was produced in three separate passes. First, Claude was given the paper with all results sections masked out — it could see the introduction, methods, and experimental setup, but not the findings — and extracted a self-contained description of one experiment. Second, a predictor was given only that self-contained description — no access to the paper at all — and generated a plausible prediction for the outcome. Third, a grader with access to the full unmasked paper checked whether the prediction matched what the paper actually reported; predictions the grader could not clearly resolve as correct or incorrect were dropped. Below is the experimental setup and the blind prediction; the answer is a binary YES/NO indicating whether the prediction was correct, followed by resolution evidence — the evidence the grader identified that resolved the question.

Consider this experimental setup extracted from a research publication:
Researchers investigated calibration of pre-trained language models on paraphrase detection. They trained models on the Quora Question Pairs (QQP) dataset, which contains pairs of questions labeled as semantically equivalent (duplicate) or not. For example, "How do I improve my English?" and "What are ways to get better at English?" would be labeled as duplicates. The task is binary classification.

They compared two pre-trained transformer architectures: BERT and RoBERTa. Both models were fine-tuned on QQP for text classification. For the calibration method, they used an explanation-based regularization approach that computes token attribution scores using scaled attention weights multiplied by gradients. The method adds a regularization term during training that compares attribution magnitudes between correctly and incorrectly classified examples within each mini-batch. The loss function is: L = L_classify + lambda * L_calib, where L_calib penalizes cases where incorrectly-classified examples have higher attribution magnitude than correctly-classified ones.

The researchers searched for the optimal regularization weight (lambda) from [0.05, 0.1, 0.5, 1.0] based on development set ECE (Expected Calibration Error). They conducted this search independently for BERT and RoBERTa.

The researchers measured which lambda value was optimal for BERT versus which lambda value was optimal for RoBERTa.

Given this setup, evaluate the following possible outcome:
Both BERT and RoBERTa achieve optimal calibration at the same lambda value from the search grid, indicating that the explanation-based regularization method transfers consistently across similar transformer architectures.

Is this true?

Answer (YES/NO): NO